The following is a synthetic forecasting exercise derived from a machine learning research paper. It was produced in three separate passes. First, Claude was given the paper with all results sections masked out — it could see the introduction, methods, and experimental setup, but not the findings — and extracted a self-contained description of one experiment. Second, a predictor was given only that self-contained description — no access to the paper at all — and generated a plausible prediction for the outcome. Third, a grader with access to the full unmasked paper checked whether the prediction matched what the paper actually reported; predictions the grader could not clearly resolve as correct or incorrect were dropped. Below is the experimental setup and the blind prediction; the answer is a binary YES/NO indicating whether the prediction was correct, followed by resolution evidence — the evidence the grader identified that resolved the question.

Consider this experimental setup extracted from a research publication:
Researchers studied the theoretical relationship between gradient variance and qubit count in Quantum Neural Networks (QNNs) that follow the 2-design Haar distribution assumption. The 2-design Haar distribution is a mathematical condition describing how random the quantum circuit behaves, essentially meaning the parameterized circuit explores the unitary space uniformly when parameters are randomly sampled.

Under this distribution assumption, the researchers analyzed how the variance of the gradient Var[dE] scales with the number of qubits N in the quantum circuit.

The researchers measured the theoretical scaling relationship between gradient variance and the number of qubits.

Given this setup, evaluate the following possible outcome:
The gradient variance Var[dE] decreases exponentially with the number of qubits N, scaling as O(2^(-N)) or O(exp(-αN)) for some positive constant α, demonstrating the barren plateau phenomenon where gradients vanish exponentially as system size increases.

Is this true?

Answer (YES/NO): YES